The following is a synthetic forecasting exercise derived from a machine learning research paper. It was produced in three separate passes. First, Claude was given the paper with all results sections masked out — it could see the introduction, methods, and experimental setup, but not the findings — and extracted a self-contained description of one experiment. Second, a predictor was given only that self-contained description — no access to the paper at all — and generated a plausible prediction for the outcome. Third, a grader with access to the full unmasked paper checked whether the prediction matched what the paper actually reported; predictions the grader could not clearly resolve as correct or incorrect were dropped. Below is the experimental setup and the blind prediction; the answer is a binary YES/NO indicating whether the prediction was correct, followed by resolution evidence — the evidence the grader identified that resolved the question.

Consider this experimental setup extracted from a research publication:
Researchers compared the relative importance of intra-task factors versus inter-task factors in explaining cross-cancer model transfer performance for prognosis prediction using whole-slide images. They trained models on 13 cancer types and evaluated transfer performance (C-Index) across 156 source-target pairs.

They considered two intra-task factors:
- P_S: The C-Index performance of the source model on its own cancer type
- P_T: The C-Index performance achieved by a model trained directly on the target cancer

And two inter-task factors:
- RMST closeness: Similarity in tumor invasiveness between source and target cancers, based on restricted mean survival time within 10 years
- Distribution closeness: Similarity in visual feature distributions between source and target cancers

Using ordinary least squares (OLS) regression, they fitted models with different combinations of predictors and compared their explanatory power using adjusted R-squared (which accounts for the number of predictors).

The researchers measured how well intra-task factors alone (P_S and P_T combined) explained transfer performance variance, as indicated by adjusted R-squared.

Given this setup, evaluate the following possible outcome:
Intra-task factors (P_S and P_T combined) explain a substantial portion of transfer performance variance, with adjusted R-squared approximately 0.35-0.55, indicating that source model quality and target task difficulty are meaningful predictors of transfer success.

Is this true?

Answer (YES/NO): NO